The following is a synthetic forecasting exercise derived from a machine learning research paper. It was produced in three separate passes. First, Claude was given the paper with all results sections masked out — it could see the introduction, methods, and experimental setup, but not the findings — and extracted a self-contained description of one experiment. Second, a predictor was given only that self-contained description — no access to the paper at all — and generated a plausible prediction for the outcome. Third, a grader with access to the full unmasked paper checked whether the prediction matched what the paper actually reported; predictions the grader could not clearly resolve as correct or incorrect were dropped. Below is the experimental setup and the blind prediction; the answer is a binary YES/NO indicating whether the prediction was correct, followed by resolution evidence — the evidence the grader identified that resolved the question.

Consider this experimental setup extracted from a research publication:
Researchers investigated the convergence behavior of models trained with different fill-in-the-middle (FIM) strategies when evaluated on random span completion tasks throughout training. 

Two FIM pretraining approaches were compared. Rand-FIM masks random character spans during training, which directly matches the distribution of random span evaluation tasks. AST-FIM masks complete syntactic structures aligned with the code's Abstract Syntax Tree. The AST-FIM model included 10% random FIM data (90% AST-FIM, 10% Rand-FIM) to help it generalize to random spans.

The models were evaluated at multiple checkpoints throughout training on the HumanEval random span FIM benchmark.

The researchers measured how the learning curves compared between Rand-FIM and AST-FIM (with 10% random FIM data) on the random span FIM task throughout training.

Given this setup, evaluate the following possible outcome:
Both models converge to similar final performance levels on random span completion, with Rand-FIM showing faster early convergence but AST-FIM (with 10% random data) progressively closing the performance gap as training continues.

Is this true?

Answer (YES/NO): YES